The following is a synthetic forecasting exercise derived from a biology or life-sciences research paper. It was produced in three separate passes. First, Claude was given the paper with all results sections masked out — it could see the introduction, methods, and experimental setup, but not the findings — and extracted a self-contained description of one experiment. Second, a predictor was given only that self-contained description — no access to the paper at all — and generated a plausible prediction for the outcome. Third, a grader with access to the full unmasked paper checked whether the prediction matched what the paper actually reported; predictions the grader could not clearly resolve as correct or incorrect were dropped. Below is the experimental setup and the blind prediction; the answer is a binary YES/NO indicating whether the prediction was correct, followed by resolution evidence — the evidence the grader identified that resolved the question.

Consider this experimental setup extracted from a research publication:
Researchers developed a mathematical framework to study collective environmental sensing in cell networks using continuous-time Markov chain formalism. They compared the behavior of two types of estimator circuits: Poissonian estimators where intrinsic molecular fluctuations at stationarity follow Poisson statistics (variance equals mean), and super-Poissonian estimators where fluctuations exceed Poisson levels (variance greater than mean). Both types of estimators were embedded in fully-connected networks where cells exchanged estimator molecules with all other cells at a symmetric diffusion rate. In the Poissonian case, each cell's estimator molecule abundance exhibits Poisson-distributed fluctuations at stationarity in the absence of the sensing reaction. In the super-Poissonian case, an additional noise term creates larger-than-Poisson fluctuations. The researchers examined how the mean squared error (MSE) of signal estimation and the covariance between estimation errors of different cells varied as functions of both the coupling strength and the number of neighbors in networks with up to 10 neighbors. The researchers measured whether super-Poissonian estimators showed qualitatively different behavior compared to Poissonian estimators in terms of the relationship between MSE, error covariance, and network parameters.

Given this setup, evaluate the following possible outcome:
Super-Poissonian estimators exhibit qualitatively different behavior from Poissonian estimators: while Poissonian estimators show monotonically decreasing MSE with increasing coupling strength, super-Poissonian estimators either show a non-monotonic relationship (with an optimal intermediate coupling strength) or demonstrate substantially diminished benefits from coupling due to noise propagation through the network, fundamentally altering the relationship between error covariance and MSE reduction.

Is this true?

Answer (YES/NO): NO